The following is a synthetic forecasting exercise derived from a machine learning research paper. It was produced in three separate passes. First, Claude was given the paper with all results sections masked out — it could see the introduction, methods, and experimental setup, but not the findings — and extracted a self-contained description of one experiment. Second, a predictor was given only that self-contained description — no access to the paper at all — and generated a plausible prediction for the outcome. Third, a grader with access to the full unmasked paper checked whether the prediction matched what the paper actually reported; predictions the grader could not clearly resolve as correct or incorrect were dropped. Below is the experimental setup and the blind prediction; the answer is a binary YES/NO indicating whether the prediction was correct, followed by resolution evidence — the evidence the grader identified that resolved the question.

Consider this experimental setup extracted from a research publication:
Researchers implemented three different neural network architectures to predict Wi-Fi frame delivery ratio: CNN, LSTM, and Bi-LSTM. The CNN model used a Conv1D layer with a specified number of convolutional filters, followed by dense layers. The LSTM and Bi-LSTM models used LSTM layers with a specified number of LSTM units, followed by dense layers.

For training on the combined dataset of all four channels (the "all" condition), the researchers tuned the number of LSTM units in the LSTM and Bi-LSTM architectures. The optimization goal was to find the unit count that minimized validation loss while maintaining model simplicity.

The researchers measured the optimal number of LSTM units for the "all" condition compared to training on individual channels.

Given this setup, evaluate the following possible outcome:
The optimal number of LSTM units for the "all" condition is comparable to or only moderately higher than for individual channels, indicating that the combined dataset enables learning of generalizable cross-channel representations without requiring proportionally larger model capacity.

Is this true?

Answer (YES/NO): YES